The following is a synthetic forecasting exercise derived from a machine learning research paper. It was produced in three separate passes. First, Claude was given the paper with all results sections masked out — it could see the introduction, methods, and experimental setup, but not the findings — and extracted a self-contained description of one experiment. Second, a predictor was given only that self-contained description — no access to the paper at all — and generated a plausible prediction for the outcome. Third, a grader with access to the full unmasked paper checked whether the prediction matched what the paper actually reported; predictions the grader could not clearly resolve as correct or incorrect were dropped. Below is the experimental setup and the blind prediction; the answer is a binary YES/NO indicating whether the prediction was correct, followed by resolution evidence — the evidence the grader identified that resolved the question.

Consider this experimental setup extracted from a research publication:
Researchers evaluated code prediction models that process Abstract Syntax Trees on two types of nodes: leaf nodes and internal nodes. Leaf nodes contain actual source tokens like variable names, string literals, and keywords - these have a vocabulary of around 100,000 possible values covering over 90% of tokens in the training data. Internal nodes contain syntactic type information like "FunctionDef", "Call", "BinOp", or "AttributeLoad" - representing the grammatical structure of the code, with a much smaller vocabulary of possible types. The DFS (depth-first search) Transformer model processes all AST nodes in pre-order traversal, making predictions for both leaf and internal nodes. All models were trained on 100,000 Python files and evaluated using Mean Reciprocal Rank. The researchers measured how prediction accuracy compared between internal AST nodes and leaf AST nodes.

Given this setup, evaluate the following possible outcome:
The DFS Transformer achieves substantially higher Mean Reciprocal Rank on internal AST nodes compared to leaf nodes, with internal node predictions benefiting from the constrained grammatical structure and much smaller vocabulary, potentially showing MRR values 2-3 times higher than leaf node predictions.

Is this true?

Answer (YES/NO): NO